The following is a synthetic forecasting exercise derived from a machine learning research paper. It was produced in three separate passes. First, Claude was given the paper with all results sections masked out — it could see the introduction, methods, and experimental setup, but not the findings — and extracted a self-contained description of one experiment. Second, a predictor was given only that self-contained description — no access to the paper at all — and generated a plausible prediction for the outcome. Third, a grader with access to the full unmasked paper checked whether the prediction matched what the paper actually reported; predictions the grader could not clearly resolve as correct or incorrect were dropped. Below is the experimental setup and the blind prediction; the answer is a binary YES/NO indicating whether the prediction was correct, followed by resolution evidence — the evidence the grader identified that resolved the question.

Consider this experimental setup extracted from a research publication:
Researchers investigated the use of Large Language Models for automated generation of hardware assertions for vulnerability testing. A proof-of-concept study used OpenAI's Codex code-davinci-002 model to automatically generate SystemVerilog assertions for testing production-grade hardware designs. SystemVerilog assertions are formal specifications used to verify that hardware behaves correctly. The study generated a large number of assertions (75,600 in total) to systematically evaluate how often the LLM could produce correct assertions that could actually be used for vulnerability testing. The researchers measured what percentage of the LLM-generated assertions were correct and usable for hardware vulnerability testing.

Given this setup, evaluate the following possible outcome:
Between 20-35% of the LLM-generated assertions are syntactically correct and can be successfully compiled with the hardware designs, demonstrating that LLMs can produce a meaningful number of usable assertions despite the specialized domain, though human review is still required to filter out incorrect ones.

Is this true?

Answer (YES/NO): NO